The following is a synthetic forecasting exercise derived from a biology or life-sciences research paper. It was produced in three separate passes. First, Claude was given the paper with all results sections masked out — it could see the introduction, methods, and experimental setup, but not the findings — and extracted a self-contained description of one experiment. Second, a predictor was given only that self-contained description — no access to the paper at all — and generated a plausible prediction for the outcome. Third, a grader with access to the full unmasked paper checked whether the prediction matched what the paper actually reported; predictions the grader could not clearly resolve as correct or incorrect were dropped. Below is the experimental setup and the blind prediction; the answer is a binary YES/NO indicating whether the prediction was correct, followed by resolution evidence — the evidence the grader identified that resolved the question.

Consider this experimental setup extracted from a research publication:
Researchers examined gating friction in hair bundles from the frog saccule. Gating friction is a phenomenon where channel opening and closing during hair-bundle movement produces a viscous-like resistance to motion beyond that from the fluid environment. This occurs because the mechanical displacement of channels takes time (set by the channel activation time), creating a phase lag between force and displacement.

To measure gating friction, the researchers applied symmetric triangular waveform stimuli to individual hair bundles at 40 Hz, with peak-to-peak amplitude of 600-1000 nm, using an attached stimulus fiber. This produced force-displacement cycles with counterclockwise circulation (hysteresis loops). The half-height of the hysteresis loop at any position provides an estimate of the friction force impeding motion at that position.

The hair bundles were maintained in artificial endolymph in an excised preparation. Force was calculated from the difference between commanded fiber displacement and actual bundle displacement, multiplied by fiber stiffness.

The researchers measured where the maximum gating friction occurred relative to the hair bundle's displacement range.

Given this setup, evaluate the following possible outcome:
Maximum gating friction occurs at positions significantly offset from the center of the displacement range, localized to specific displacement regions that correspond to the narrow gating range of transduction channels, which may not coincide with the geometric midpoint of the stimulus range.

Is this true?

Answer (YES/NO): NO